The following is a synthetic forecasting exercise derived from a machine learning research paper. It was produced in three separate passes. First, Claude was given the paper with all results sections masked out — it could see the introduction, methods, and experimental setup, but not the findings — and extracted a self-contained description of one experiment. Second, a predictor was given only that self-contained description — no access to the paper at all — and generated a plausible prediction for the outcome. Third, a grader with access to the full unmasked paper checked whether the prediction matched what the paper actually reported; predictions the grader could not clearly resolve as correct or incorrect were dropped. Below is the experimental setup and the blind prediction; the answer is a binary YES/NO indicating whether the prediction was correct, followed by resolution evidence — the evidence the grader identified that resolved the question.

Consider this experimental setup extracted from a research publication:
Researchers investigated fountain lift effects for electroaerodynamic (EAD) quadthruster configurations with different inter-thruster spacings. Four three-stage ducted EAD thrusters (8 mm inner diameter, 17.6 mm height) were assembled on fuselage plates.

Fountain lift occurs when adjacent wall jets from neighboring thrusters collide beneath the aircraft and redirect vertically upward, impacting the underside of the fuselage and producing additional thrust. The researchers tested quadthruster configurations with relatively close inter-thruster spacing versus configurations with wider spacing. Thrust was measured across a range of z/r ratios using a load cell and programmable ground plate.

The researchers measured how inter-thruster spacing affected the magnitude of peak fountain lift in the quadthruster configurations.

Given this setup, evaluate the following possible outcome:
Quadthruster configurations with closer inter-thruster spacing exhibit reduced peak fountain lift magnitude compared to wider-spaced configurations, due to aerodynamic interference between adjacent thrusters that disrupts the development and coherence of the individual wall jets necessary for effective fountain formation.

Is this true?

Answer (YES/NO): NO